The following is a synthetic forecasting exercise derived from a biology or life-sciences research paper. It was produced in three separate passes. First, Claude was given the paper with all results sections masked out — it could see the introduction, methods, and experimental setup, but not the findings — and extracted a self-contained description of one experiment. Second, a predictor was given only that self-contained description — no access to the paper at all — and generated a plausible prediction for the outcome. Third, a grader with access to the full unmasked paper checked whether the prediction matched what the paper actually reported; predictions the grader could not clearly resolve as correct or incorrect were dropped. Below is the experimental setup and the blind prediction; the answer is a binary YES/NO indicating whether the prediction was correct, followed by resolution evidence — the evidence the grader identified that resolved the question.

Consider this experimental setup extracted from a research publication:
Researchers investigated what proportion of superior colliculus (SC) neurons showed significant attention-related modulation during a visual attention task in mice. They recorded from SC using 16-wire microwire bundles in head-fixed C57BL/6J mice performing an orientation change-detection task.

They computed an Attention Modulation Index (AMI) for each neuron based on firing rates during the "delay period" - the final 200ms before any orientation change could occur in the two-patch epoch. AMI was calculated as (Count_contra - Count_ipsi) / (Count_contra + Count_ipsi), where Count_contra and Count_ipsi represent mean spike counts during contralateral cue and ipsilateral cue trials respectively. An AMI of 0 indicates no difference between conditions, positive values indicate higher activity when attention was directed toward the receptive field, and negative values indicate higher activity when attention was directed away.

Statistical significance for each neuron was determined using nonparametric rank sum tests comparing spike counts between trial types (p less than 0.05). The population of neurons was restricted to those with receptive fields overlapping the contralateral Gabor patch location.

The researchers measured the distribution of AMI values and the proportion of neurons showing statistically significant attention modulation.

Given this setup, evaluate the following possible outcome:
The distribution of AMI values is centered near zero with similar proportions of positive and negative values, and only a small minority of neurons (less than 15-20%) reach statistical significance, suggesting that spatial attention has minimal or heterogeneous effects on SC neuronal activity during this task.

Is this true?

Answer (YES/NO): NO